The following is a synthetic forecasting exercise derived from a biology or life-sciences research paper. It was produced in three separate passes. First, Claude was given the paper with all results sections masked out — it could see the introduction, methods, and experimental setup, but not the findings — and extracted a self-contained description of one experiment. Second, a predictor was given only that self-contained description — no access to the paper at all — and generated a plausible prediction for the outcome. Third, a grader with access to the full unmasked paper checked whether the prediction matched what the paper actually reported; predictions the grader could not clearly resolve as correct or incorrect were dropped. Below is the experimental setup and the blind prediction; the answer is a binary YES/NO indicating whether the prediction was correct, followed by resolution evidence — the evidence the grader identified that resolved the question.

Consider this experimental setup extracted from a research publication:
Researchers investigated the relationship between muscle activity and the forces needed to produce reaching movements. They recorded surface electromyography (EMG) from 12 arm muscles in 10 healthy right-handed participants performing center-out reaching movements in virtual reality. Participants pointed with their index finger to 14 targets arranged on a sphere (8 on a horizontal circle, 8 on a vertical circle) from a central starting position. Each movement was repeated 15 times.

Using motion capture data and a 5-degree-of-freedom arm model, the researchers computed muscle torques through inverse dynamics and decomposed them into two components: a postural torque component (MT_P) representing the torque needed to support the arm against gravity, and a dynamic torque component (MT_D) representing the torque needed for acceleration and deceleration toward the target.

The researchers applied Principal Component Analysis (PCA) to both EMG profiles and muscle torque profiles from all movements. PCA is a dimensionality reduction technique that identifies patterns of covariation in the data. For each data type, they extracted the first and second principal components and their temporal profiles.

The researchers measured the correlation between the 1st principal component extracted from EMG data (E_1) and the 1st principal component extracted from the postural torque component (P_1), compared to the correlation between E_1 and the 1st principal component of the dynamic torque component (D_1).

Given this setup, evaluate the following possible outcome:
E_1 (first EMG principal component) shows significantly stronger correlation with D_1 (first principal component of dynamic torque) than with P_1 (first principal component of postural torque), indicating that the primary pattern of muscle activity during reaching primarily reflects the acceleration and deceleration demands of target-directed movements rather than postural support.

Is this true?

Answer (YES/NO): NO